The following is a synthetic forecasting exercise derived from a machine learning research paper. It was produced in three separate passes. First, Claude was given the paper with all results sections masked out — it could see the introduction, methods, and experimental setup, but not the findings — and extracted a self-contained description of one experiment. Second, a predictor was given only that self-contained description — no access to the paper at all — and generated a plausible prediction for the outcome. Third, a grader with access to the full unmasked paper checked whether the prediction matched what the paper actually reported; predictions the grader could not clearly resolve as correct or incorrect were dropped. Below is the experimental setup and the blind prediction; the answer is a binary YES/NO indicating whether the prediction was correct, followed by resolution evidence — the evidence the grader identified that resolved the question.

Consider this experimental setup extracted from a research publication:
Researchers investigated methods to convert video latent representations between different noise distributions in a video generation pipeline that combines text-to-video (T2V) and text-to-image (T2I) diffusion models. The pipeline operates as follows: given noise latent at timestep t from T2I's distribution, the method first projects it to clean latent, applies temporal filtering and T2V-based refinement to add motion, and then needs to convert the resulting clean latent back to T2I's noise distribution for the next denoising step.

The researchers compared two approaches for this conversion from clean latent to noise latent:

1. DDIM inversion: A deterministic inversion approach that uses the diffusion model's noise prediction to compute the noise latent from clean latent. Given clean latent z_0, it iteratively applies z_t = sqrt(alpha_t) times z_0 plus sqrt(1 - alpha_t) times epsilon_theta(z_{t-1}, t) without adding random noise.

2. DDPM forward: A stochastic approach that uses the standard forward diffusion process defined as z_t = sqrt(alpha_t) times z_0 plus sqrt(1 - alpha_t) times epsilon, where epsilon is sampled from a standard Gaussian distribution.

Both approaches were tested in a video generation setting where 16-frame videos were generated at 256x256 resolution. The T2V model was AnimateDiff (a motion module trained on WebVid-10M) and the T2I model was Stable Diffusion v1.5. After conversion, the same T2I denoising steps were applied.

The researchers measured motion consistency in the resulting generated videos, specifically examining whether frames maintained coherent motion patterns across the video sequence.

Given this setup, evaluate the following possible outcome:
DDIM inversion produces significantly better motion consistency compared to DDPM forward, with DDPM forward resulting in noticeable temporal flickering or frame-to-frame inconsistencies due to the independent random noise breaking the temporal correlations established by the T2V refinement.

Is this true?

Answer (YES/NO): YES